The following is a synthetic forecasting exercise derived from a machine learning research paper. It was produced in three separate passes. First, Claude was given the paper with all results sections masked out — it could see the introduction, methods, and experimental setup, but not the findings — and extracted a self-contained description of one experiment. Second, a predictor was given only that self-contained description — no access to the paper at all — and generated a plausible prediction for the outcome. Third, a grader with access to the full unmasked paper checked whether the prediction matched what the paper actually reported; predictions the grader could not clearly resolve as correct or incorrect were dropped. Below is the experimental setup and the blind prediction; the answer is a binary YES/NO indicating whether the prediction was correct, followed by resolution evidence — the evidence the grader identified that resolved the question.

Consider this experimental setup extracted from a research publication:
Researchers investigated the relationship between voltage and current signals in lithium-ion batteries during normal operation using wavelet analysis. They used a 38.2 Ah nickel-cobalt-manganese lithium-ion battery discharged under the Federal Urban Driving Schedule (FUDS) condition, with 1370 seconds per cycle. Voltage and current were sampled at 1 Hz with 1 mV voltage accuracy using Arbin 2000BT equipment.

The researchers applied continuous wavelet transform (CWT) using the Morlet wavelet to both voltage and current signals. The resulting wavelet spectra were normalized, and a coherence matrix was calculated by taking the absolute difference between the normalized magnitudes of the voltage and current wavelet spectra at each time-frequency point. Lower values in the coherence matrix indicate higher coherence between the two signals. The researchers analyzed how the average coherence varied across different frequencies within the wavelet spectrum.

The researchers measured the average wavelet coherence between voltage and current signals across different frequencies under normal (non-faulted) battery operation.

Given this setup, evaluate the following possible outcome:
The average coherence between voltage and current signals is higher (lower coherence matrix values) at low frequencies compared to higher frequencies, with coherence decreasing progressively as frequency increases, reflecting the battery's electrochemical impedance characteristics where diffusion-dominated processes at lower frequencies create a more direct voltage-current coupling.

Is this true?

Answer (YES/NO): NO